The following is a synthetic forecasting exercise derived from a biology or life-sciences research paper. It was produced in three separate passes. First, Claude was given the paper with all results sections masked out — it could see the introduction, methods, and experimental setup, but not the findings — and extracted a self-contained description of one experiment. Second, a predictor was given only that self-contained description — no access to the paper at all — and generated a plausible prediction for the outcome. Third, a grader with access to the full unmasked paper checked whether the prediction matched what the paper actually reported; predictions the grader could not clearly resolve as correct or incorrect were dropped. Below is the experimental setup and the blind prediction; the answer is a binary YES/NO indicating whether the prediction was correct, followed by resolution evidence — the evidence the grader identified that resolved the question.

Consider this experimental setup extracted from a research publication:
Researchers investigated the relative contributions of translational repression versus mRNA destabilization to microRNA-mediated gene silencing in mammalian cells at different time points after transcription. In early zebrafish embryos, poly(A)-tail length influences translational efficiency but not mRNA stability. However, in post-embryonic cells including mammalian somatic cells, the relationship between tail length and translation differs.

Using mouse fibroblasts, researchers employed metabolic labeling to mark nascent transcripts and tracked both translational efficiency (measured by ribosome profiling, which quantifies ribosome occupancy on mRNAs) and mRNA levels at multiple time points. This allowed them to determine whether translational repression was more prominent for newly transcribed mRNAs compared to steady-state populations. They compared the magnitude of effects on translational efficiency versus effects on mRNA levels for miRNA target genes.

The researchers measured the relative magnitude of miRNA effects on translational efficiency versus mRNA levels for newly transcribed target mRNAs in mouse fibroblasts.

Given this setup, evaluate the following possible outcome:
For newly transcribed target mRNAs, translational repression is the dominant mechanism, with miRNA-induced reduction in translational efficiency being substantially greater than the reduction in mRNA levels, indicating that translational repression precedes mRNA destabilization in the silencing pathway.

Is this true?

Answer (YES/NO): NO